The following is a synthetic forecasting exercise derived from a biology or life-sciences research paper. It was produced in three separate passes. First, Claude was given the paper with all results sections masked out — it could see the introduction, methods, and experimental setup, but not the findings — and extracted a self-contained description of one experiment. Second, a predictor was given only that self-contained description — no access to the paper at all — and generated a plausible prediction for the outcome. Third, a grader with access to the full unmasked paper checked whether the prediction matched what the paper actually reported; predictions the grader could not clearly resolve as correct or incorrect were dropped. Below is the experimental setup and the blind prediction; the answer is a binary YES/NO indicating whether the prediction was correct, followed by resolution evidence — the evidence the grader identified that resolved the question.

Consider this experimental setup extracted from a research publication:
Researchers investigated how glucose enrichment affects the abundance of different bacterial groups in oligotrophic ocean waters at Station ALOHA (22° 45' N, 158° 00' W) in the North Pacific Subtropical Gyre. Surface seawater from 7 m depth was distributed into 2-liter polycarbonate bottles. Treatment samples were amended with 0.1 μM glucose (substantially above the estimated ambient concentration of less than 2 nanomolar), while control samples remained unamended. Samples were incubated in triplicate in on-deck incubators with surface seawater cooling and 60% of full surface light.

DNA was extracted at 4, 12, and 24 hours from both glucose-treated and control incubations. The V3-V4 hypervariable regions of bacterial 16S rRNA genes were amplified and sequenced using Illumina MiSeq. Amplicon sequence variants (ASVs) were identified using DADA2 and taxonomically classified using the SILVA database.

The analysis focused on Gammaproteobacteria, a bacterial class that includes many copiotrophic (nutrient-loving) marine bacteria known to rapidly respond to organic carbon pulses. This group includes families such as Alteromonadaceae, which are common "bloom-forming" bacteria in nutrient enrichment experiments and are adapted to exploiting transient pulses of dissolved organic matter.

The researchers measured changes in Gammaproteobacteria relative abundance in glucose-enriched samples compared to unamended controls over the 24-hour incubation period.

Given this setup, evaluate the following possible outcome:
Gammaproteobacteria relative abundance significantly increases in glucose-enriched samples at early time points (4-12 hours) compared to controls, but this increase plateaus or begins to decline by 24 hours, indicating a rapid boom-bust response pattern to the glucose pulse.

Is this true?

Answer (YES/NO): NO